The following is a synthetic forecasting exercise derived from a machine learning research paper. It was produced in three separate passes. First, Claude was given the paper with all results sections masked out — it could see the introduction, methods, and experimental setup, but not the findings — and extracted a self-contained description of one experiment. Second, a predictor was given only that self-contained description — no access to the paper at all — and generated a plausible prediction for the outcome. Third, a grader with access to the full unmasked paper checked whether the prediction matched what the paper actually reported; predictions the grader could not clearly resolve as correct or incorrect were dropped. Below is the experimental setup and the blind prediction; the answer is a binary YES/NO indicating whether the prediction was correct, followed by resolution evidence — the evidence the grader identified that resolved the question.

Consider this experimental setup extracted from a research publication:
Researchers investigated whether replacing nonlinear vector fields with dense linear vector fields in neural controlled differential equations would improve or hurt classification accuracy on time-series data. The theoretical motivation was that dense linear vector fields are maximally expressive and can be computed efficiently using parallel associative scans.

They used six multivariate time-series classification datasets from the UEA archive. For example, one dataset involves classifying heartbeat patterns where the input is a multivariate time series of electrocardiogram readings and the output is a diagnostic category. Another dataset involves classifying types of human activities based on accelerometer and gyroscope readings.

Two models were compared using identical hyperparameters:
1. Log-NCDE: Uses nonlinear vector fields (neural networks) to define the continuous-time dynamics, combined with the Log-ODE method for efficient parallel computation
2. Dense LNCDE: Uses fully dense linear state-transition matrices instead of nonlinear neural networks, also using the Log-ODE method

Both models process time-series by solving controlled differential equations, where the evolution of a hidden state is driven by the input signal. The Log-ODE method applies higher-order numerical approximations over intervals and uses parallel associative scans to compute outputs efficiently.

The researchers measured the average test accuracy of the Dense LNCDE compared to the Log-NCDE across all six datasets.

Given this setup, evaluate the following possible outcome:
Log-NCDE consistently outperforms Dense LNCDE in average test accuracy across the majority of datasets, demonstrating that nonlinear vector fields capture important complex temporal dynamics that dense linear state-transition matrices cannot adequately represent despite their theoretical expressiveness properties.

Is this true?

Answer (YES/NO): NO